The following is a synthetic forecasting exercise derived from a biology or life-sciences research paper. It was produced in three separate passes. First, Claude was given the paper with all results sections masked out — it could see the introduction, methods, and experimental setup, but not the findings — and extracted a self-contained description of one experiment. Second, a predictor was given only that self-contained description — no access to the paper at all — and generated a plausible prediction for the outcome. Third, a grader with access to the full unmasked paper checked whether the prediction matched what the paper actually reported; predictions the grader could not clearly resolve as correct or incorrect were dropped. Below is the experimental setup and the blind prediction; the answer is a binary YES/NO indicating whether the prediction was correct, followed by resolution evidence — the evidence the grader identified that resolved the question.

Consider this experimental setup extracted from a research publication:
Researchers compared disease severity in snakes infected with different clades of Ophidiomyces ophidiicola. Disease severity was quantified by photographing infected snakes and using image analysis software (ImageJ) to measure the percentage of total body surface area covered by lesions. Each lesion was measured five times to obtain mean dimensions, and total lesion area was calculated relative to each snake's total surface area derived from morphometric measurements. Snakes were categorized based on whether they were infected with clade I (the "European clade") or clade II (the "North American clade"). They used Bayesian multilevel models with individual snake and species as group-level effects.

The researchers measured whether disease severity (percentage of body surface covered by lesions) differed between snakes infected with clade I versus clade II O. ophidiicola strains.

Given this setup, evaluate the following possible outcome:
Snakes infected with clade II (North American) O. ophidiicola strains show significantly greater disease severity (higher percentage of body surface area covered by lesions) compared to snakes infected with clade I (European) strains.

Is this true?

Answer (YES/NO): NO